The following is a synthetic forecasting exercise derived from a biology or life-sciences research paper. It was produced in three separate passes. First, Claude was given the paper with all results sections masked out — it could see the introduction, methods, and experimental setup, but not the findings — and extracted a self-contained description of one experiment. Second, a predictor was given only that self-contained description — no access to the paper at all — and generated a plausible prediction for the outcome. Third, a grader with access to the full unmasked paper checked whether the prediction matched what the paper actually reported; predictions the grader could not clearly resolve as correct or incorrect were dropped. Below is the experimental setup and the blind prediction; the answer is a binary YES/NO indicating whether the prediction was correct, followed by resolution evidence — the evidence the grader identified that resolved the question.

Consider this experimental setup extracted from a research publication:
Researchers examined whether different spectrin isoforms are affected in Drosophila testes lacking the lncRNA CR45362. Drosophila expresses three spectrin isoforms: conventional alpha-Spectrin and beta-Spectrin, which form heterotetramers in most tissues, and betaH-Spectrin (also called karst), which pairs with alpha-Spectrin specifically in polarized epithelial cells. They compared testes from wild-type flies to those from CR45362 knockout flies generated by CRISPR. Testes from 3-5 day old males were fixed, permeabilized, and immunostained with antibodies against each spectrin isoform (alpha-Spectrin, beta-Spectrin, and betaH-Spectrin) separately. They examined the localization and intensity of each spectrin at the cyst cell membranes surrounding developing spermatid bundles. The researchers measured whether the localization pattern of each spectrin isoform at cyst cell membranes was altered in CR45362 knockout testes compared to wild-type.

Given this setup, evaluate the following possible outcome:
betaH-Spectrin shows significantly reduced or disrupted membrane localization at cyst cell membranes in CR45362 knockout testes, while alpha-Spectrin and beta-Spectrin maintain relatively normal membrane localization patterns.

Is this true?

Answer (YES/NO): NO